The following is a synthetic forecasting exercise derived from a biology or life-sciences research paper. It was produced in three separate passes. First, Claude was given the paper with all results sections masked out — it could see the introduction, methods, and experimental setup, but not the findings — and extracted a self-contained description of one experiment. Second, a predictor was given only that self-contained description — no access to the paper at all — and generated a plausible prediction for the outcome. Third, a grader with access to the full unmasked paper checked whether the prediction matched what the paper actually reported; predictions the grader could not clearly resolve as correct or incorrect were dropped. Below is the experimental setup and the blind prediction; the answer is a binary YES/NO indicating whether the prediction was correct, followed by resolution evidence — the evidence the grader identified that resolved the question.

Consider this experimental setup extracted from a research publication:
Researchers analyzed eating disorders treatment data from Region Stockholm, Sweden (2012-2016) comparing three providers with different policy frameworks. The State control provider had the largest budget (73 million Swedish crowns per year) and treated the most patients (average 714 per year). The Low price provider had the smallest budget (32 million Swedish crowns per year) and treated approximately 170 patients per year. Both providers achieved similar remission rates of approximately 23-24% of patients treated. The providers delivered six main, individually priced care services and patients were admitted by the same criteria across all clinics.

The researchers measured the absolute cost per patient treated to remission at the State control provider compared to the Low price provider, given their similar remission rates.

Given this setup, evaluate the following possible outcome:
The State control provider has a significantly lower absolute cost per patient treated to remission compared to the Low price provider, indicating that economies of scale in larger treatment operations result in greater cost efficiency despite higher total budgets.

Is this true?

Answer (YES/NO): YES